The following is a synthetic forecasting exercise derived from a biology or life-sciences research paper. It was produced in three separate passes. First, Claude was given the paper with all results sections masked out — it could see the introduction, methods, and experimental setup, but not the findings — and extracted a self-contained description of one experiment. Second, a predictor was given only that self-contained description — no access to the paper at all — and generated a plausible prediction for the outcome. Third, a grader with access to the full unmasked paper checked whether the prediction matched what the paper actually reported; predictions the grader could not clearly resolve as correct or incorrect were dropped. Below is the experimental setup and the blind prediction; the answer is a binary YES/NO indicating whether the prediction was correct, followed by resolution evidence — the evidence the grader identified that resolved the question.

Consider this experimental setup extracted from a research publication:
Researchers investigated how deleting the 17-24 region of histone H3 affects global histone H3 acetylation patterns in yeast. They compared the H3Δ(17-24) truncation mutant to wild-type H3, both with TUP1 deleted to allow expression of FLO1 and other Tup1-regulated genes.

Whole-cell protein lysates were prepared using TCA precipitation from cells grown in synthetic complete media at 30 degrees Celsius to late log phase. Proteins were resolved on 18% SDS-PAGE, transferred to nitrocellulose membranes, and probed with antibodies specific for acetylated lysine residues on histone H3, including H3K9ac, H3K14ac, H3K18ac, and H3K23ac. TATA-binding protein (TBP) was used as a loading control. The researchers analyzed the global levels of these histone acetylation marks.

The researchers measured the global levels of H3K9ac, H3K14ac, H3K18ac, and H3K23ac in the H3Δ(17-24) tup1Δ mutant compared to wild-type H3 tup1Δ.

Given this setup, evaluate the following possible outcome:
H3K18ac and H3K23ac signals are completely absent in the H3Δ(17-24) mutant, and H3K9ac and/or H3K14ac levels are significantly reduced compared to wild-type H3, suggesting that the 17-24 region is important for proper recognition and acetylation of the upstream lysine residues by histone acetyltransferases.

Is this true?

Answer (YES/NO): YES